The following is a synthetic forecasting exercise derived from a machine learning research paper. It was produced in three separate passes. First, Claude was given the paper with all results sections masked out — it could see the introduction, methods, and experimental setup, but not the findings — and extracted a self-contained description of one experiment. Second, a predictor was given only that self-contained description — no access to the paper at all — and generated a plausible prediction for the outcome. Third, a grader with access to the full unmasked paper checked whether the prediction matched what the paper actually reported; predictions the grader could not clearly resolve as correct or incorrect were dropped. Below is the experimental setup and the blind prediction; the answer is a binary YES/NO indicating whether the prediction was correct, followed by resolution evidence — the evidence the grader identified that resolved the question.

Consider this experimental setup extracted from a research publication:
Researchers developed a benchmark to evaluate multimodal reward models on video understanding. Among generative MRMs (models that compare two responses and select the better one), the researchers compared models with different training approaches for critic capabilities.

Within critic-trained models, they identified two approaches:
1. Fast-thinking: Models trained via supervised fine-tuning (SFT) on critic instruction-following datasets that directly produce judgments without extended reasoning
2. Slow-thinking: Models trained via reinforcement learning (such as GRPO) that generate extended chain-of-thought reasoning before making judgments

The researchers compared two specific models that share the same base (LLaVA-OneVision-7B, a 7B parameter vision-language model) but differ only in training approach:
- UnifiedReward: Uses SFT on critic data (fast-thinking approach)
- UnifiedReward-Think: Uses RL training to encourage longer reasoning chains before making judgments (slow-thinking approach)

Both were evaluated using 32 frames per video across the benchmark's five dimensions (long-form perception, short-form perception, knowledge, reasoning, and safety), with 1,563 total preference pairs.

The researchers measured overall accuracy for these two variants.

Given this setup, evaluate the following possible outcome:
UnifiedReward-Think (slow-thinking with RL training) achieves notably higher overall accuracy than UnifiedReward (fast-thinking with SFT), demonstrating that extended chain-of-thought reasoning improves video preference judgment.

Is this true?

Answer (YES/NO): NO